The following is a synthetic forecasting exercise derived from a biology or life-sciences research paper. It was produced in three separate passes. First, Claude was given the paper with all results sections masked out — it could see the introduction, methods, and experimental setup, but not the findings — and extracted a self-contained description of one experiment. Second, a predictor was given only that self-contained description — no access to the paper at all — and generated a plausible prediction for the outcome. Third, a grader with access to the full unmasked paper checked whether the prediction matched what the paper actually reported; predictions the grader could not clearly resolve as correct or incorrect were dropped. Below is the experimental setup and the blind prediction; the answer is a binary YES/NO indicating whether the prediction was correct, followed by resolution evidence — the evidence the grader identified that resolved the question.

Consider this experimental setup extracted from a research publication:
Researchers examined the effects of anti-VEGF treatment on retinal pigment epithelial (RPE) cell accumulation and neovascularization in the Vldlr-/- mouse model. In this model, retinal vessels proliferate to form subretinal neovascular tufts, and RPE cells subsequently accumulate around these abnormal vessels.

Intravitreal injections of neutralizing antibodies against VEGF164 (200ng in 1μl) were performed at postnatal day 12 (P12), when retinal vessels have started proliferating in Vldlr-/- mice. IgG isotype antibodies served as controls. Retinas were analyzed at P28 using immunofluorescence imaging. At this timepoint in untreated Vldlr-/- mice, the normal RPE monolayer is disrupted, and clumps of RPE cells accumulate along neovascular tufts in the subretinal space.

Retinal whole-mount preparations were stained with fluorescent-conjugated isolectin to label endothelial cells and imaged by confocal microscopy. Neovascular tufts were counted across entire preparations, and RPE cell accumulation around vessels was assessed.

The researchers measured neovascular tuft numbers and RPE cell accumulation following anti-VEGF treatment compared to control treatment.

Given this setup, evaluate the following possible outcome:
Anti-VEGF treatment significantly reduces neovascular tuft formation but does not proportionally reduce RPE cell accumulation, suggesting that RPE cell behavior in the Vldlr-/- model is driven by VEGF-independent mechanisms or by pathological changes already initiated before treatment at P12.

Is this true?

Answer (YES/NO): NO